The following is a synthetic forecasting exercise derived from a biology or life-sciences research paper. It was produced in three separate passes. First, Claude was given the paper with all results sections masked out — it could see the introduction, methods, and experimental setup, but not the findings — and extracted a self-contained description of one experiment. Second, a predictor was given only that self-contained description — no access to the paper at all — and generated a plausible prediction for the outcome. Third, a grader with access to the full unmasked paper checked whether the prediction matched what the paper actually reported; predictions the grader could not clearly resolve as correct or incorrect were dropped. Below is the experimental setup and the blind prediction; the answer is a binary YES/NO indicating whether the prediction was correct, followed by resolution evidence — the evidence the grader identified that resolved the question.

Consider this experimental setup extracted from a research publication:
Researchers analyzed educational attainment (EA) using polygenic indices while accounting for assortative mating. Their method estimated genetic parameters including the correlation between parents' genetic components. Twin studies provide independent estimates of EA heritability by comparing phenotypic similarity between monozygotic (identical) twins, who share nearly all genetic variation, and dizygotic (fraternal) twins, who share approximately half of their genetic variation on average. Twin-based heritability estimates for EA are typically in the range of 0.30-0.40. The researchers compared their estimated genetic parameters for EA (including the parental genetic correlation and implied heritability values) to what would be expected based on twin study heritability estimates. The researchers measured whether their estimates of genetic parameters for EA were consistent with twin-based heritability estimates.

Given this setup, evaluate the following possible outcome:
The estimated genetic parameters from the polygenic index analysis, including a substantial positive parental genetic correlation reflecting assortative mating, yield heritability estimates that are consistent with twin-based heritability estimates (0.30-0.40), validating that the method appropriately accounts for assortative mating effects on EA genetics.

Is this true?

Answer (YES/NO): NO